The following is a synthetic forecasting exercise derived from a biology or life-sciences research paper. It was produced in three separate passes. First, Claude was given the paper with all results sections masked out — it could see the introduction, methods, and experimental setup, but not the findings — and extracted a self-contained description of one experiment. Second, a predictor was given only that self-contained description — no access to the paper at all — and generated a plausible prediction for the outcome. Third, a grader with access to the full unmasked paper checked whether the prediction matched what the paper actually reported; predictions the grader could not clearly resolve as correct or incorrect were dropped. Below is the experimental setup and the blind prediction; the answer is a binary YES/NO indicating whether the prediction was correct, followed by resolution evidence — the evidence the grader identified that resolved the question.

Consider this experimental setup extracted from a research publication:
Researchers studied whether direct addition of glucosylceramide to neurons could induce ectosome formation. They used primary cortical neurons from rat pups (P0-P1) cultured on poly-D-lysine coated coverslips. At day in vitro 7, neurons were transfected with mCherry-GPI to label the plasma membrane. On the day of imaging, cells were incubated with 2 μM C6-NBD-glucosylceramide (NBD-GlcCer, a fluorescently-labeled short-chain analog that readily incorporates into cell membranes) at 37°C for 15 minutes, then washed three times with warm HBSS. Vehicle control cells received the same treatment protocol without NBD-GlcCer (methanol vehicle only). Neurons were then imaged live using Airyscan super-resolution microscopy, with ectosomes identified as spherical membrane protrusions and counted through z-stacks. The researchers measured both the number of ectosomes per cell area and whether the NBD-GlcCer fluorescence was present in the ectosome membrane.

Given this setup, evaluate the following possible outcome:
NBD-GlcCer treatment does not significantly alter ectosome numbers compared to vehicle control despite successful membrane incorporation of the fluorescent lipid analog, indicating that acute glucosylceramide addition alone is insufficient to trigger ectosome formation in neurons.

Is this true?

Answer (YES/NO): NO